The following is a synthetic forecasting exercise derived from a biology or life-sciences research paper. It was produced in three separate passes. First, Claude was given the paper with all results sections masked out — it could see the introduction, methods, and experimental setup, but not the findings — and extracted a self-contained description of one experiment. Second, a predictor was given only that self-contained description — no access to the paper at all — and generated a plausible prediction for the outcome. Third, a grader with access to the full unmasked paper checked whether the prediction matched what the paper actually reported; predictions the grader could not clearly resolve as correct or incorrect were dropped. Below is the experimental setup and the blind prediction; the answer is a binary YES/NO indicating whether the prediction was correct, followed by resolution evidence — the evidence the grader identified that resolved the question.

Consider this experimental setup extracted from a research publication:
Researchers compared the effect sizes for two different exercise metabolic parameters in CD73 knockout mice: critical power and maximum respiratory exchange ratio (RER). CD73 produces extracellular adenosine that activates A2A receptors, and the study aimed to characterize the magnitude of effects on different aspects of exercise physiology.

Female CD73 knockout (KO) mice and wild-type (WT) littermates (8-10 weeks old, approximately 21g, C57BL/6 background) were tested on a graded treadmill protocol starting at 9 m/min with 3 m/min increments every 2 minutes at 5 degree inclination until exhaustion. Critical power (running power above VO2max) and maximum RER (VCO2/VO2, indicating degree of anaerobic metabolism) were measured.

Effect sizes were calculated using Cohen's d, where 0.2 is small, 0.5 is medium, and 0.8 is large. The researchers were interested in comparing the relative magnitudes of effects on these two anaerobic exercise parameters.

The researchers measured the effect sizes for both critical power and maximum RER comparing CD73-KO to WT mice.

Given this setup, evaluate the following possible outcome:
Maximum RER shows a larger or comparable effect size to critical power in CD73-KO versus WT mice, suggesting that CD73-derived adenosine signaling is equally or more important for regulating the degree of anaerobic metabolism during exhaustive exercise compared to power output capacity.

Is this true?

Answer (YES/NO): NO